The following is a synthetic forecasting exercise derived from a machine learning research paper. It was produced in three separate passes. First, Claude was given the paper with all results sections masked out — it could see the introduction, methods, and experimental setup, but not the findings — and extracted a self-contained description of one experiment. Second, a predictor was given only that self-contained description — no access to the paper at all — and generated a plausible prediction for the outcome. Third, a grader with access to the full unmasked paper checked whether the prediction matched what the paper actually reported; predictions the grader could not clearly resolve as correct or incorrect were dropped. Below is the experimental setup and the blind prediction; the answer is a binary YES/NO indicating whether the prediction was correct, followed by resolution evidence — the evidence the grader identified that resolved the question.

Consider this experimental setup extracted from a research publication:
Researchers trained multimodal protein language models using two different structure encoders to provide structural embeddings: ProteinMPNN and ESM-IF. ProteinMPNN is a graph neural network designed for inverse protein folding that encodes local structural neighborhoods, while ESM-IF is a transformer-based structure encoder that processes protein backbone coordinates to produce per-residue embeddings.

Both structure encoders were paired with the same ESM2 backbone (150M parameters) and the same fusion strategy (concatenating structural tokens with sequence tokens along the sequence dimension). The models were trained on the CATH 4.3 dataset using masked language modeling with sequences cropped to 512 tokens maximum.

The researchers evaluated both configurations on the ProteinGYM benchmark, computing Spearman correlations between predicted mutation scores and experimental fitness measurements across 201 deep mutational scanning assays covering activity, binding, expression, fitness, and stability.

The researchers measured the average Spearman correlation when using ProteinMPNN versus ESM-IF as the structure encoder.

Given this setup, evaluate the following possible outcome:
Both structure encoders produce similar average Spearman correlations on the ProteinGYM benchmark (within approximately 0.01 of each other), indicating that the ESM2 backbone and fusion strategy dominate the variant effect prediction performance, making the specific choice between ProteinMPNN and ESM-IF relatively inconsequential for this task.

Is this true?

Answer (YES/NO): NO